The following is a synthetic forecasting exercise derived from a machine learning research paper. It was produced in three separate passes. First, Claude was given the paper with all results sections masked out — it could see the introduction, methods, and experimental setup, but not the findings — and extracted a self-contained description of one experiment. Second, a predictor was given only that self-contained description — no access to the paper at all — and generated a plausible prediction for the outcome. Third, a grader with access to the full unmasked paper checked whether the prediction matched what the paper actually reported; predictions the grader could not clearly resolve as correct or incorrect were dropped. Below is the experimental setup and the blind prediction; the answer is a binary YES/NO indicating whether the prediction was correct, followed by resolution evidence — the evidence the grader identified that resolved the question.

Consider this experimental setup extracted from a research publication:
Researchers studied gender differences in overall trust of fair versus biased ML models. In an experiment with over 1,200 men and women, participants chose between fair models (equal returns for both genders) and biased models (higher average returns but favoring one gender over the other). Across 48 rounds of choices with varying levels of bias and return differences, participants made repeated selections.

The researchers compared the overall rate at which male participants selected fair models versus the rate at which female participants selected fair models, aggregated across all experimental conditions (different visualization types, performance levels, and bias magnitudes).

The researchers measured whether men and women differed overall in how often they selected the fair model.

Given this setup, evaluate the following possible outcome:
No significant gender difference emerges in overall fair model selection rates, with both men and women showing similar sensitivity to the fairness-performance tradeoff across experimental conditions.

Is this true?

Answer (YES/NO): NO